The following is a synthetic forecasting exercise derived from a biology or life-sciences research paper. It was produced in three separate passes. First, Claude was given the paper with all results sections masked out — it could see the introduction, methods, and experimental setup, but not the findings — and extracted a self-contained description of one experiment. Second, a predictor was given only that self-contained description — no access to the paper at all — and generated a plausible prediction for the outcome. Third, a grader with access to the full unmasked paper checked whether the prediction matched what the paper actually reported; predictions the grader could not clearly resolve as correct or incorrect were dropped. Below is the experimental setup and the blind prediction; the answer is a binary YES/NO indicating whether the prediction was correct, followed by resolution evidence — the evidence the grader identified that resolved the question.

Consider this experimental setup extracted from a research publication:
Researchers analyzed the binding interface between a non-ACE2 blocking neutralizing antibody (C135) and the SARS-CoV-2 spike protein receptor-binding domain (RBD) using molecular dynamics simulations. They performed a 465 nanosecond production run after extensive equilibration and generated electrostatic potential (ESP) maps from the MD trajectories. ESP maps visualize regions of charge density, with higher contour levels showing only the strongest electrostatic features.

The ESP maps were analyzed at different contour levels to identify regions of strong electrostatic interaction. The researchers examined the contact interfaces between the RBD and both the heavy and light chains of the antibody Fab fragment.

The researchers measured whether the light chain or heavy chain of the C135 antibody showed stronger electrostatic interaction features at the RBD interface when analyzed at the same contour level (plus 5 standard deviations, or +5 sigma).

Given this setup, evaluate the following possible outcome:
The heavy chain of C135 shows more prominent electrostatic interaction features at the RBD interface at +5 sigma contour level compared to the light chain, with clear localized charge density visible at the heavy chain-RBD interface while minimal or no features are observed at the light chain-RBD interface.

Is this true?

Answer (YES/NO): NO